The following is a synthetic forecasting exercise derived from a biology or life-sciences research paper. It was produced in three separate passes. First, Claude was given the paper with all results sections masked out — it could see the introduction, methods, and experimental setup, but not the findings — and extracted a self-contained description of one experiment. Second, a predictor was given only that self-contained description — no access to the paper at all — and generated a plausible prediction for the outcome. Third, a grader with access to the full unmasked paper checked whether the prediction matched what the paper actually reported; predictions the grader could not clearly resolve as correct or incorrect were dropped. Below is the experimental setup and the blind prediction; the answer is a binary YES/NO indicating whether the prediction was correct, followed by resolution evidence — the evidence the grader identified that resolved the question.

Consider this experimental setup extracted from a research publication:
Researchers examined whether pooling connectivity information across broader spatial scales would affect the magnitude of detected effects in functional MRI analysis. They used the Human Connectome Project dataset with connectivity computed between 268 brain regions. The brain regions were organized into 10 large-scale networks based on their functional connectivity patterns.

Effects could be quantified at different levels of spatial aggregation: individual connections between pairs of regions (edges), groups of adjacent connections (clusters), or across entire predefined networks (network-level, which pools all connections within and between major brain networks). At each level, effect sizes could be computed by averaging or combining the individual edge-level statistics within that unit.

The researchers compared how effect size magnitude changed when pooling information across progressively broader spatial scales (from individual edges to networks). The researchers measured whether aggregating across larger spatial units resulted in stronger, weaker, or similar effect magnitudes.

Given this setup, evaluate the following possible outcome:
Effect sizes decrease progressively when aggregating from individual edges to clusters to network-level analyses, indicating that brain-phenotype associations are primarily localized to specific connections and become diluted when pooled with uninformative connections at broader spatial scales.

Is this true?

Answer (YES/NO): NO